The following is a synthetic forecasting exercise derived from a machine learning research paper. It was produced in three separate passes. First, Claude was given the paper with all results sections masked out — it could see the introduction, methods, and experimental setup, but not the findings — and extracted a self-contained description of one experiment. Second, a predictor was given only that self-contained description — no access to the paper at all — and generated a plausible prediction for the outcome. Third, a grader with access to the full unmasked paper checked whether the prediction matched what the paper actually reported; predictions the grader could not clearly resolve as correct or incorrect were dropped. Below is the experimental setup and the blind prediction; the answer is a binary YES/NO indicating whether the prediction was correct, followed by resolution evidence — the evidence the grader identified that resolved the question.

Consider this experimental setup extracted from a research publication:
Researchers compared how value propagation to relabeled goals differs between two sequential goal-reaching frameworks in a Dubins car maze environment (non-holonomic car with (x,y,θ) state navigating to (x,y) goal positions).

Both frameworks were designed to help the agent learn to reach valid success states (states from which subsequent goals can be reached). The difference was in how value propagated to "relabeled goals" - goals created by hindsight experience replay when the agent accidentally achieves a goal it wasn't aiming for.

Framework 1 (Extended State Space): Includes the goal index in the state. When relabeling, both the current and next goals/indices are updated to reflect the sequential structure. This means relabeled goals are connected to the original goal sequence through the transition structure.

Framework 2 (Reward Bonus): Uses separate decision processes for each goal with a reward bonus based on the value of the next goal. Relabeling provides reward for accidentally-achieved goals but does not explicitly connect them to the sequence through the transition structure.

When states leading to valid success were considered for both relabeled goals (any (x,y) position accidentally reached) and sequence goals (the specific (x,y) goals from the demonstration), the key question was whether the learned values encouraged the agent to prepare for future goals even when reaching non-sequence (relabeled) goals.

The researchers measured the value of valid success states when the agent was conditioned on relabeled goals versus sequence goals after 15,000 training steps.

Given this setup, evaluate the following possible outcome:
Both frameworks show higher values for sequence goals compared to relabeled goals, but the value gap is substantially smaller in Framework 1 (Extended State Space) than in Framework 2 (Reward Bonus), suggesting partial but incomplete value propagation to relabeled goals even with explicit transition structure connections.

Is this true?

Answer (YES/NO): NO